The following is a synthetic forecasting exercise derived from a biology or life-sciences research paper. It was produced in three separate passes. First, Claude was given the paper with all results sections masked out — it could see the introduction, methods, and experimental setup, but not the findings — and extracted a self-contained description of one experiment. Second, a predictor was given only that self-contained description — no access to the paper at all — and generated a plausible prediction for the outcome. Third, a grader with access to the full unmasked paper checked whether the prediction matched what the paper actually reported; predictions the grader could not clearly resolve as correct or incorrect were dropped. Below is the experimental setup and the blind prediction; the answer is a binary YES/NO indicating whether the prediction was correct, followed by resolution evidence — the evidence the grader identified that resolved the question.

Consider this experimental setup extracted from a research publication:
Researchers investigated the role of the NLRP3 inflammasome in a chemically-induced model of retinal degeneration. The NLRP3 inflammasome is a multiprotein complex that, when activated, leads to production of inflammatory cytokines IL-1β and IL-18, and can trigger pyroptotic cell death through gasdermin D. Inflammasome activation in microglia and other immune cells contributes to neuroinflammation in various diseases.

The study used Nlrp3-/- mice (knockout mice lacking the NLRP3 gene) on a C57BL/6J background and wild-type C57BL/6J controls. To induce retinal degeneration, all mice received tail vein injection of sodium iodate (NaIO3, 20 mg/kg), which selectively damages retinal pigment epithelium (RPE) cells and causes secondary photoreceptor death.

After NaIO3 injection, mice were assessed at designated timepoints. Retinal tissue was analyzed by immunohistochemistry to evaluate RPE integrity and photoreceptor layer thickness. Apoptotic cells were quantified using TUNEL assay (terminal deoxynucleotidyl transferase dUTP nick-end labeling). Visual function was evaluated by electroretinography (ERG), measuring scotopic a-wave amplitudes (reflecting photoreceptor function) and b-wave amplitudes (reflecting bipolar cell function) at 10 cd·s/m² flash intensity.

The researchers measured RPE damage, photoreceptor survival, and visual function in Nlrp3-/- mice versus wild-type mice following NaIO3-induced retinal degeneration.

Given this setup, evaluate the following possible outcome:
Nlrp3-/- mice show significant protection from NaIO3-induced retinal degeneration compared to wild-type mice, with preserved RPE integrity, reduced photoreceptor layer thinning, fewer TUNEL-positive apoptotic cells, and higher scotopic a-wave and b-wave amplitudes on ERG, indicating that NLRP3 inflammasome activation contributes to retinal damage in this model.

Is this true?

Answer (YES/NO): NO